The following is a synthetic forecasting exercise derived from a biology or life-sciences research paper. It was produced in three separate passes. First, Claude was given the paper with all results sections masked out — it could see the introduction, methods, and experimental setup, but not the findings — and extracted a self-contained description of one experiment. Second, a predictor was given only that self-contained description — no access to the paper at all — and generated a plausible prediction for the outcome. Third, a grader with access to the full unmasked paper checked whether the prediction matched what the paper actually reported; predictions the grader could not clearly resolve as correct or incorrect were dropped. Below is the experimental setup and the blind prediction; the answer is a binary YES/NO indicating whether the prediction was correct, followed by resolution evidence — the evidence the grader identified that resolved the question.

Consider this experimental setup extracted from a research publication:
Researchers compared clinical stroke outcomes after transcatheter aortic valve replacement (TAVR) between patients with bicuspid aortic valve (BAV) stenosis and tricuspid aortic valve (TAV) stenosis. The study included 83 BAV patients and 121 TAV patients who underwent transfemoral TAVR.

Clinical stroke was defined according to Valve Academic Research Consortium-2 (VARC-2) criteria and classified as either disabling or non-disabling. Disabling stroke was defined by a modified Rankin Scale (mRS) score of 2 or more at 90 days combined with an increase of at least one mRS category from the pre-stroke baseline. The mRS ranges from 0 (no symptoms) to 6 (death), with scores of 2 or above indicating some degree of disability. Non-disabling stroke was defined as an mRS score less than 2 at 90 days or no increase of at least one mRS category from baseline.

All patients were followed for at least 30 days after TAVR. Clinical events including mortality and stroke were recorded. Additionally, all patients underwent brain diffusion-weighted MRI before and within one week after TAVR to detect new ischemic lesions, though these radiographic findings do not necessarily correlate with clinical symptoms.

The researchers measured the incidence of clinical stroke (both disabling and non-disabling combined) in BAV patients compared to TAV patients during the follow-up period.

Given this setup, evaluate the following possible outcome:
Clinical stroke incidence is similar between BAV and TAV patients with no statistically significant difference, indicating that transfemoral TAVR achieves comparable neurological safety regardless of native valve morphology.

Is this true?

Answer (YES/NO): YES